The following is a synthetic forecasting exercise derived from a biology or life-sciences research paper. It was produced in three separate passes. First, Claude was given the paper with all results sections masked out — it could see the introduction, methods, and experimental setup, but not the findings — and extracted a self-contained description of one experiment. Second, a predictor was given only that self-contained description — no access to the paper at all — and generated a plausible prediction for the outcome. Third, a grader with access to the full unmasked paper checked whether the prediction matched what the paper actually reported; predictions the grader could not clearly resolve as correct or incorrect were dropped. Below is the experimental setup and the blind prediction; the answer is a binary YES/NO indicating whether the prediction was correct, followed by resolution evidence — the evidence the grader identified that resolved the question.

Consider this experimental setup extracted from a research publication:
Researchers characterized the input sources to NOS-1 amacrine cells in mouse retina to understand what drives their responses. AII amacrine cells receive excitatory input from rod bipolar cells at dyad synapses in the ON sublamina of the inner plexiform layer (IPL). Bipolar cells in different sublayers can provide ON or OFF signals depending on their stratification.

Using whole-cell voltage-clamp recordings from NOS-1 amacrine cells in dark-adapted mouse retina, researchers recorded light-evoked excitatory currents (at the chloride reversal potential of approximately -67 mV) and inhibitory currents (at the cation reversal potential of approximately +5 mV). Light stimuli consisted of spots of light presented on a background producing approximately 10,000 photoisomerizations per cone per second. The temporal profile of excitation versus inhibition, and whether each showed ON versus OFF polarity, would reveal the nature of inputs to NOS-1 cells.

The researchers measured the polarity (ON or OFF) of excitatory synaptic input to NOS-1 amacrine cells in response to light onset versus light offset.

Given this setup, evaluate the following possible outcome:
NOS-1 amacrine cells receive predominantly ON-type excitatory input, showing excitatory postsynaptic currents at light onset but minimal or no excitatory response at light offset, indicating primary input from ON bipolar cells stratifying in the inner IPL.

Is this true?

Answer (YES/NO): YES